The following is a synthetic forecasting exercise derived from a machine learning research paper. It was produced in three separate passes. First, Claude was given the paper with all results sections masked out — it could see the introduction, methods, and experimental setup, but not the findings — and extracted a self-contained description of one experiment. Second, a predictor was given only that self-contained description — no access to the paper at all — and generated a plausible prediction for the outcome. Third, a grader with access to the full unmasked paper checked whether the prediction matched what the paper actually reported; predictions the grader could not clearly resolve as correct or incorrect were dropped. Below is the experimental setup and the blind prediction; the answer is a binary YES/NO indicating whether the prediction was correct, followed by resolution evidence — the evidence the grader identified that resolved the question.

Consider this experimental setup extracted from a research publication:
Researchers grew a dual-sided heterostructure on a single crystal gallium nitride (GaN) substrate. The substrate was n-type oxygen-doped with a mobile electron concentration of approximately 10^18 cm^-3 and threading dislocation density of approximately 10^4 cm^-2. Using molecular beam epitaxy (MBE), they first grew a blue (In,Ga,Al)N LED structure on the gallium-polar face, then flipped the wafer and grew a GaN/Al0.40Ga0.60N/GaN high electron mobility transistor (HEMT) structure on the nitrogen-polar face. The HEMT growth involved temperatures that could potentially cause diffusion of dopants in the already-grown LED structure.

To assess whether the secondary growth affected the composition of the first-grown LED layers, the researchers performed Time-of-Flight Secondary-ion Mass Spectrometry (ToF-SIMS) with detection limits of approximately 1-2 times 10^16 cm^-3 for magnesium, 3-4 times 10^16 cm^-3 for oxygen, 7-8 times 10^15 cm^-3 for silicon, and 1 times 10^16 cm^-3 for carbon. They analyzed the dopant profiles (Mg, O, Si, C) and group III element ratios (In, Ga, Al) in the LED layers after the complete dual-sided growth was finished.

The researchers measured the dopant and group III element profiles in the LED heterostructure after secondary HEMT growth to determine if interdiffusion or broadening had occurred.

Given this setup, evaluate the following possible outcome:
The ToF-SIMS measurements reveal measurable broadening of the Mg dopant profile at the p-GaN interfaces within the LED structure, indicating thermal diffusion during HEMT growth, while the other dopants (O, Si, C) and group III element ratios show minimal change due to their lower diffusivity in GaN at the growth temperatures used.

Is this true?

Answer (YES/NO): NO